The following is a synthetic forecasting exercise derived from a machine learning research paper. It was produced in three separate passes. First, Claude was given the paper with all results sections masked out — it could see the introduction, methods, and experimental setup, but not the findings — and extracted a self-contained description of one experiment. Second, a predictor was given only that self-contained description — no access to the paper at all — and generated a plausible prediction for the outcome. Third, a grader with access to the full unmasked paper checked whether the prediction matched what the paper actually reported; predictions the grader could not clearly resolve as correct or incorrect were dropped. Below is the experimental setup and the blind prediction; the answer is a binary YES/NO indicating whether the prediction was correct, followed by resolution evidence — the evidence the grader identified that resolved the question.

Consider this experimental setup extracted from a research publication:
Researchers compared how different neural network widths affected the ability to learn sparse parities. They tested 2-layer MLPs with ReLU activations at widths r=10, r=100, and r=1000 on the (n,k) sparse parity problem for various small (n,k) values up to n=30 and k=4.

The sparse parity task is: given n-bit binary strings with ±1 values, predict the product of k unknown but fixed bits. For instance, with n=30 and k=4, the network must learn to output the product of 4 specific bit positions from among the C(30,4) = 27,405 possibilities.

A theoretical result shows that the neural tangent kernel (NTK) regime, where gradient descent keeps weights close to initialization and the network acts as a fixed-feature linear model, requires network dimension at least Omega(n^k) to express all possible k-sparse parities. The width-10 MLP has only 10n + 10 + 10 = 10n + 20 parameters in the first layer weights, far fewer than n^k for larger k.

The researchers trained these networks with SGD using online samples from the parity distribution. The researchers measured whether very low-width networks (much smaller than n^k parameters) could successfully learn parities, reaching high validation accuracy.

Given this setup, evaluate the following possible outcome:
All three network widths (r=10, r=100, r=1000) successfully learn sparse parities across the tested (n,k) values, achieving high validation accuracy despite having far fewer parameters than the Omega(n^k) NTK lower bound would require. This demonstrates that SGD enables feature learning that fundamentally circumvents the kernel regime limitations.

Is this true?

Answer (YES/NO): YES